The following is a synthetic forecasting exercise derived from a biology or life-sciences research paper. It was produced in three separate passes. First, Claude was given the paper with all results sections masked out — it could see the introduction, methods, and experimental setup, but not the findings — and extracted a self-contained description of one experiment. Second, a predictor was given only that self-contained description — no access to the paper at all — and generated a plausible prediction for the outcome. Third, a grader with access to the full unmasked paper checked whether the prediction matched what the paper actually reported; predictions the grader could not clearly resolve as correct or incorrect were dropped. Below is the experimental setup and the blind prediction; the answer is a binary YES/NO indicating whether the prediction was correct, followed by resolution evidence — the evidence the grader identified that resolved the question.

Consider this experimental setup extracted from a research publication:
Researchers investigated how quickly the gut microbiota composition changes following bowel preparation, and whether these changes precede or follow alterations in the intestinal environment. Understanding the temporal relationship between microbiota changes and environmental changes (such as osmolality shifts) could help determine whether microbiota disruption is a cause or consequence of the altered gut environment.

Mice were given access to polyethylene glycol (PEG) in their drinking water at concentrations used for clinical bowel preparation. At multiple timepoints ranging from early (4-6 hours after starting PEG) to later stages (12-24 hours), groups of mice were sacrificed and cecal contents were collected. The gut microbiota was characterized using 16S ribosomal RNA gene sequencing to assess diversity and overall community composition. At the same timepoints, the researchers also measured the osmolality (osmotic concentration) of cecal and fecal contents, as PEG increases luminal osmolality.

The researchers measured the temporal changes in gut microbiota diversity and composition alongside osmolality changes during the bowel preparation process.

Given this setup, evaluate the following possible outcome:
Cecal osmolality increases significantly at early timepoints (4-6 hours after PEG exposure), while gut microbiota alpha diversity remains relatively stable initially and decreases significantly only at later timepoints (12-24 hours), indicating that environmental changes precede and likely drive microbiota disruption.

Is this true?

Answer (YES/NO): NO